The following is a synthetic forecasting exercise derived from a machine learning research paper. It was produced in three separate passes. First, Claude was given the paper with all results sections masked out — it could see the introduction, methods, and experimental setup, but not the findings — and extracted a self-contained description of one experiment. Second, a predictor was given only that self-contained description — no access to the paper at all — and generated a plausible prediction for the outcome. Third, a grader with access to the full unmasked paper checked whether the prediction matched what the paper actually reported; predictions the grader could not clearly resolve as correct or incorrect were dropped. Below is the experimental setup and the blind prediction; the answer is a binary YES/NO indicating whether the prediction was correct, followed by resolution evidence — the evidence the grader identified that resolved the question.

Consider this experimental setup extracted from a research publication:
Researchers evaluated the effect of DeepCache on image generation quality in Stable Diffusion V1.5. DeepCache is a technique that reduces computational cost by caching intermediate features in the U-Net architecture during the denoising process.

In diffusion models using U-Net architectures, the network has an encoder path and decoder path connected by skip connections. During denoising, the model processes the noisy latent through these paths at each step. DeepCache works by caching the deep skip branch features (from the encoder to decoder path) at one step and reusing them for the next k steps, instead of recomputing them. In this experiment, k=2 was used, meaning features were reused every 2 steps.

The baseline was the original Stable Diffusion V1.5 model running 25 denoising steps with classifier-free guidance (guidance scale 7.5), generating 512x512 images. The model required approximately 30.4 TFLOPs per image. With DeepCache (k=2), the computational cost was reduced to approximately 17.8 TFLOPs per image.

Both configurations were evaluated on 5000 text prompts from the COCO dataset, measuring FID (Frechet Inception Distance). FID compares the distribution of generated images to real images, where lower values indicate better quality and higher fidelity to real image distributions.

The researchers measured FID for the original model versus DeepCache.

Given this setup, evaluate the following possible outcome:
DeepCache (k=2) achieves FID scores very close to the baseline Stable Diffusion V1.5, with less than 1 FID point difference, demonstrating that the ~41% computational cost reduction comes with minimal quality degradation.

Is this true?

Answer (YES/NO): NO